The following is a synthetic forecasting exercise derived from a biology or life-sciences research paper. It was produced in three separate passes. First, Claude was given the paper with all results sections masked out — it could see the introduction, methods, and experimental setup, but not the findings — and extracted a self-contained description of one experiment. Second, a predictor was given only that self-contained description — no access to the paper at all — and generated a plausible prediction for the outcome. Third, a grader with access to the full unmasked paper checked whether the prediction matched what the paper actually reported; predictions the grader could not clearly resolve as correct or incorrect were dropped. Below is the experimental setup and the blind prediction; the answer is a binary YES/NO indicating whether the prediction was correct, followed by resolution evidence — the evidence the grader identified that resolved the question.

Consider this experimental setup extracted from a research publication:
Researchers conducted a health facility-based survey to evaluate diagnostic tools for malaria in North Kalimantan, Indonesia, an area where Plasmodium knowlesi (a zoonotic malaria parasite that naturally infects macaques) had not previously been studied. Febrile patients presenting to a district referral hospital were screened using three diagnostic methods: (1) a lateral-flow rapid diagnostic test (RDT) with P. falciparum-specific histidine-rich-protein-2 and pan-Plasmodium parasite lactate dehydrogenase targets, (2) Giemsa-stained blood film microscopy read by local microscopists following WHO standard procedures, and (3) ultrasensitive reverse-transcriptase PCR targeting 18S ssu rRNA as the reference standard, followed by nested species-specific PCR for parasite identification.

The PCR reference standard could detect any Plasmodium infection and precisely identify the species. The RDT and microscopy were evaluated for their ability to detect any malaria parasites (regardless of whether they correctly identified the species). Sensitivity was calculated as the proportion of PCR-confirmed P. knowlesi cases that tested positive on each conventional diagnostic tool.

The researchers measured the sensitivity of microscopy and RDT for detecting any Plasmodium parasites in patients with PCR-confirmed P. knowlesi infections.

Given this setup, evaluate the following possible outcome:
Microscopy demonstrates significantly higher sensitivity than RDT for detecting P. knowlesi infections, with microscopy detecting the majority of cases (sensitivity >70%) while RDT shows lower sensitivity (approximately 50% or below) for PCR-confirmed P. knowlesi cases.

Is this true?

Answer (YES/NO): NO